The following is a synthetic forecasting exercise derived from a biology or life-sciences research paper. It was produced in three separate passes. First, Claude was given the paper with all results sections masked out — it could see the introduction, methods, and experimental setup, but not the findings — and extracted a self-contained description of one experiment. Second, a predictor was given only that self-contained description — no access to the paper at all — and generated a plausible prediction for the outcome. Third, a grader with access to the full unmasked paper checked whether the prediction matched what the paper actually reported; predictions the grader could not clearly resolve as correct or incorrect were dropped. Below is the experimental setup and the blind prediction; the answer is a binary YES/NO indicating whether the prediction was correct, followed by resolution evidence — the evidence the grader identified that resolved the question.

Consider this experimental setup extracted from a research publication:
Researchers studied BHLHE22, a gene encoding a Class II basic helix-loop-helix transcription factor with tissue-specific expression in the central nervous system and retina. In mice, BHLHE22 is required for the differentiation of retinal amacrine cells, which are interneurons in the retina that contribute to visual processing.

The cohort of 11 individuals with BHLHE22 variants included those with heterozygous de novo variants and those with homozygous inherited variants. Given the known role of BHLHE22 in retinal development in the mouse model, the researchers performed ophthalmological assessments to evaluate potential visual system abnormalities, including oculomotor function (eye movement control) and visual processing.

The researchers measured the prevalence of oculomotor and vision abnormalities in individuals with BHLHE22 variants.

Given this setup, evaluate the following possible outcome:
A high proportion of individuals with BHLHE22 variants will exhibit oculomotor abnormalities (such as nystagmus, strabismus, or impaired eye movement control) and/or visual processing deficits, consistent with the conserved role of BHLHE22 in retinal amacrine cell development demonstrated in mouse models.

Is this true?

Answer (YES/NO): YES